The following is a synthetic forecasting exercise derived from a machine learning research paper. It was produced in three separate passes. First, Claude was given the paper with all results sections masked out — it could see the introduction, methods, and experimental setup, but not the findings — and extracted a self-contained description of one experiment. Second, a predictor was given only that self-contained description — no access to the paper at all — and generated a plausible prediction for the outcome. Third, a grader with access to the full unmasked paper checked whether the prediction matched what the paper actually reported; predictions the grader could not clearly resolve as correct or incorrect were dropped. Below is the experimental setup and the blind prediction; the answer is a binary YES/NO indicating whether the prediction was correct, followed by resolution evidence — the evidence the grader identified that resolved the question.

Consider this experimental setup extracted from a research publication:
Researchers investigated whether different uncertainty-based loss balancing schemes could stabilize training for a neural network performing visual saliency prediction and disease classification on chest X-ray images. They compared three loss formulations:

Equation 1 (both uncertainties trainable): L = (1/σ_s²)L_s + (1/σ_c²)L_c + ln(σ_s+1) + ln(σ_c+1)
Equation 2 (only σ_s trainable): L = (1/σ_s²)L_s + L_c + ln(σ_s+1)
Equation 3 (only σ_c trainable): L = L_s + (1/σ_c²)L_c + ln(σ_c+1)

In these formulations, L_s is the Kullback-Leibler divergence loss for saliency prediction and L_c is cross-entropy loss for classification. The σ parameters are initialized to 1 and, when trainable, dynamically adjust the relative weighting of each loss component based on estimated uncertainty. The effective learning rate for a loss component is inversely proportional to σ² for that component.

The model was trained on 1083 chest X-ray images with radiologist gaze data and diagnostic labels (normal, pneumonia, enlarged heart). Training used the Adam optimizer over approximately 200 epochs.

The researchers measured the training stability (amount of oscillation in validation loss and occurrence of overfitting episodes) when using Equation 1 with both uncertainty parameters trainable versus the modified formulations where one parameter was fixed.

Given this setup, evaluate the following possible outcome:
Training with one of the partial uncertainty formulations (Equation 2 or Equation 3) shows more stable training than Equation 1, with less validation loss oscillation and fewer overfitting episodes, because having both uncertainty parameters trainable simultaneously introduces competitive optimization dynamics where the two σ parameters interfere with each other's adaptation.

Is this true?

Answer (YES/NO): YES